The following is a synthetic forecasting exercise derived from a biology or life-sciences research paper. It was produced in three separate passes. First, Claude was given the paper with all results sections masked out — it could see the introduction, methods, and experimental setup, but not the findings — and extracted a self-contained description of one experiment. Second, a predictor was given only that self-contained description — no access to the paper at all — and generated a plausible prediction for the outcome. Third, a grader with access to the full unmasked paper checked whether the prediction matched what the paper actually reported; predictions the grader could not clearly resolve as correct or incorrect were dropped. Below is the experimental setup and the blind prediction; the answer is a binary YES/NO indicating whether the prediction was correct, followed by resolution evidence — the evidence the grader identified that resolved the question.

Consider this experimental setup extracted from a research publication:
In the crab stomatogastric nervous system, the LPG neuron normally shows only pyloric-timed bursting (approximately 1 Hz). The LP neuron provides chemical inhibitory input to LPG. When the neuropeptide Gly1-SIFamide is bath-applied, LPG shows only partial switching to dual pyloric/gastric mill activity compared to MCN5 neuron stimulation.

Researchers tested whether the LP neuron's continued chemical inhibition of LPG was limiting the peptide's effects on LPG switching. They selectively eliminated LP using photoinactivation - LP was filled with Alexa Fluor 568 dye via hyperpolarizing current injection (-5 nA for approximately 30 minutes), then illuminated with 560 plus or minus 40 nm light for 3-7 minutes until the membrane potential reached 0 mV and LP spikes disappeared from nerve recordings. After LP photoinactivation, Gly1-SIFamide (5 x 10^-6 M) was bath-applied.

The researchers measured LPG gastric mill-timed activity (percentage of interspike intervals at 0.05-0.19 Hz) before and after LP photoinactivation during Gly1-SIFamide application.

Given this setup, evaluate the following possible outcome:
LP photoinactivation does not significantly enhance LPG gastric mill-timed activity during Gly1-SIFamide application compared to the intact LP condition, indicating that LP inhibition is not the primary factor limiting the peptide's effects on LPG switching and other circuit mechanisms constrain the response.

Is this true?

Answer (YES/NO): NO